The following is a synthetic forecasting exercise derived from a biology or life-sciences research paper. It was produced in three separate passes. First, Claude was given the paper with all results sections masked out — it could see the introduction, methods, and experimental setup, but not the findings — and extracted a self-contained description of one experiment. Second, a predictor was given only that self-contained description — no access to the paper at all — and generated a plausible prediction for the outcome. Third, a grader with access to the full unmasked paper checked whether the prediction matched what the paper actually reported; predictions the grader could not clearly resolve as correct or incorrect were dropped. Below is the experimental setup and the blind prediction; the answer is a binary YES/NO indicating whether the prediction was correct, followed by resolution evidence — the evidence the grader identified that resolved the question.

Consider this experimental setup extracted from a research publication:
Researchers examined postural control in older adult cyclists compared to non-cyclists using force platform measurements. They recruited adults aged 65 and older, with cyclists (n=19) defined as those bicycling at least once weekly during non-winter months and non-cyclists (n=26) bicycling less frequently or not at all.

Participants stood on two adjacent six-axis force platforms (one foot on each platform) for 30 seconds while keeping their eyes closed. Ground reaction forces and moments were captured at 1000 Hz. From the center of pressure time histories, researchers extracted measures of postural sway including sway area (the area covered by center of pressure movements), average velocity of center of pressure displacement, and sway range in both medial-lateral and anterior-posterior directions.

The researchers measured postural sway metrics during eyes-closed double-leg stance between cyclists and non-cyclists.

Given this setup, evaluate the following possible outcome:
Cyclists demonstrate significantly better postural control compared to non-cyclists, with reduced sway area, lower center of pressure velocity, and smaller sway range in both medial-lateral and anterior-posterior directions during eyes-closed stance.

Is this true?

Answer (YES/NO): NO